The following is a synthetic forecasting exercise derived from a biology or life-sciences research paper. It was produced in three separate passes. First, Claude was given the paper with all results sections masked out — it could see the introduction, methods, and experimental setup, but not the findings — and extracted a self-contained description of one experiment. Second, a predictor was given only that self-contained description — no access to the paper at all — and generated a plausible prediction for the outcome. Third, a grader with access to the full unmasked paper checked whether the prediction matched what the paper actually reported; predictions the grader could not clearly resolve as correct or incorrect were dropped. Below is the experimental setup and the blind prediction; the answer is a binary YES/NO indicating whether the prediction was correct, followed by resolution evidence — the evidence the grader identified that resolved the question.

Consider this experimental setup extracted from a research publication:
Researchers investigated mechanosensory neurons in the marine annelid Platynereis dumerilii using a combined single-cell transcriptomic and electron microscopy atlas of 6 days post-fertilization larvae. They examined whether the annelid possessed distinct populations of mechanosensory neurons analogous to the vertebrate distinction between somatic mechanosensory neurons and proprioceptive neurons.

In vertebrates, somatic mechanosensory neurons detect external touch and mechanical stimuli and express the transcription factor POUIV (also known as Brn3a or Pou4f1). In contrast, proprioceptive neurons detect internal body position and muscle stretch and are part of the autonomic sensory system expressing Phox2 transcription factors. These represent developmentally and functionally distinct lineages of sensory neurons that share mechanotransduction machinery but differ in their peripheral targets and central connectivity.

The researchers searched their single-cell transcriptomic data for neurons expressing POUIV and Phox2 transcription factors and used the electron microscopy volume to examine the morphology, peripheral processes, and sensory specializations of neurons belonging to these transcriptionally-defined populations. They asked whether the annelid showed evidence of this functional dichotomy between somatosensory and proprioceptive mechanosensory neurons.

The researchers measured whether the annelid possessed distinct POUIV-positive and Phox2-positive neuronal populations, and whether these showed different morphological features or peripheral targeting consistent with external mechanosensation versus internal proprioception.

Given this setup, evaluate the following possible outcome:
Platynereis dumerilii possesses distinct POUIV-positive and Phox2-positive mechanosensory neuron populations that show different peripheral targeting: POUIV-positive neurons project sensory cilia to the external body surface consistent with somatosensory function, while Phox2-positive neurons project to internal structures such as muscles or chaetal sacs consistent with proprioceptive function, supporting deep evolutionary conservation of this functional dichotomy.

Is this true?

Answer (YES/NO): YES